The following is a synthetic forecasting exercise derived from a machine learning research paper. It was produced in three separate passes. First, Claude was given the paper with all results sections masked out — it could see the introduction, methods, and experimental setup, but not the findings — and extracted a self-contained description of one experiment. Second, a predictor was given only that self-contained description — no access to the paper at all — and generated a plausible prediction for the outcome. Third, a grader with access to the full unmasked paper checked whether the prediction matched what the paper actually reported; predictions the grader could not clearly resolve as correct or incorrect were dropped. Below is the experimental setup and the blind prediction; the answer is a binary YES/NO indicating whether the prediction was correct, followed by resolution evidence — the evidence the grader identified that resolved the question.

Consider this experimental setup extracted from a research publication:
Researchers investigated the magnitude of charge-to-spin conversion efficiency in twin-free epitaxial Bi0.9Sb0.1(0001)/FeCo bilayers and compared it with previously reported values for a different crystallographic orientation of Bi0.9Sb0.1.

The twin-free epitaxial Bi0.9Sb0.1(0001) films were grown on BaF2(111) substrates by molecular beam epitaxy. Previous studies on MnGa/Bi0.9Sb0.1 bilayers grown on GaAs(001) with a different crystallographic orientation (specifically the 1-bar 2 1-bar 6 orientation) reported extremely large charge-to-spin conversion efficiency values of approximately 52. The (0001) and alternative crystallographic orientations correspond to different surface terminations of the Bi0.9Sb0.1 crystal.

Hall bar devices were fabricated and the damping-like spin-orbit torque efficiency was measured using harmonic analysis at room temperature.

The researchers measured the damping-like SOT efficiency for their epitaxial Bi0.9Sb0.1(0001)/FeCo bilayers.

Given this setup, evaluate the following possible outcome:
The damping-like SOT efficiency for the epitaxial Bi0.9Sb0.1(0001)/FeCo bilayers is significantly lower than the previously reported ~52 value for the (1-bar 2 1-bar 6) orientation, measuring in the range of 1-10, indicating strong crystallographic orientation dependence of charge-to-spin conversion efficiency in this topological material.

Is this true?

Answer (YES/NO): YES